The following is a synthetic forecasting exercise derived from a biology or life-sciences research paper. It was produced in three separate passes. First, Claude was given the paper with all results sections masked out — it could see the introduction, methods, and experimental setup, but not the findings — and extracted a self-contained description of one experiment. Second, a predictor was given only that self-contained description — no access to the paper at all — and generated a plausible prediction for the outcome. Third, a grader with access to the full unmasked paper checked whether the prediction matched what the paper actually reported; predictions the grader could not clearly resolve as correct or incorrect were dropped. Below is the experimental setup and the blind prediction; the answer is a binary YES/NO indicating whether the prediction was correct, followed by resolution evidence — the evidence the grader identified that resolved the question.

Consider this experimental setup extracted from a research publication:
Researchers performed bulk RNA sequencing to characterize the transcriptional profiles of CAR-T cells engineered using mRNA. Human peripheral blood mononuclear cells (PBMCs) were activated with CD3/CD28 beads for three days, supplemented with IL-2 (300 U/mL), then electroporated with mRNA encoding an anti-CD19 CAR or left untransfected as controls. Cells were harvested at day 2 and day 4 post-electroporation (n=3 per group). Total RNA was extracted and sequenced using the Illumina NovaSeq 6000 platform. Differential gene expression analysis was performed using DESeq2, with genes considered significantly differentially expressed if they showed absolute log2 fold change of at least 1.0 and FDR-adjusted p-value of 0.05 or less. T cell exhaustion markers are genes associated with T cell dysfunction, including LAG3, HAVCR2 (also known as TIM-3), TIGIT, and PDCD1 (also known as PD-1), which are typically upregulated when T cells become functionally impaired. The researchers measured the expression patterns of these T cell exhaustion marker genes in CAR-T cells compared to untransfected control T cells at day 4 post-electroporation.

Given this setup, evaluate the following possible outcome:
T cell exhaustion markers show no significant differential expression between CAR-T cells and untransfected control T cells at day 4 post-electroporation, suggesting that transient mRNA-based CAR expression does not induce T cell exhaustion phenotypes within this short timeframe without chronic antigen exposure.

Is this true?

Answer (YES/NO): YES